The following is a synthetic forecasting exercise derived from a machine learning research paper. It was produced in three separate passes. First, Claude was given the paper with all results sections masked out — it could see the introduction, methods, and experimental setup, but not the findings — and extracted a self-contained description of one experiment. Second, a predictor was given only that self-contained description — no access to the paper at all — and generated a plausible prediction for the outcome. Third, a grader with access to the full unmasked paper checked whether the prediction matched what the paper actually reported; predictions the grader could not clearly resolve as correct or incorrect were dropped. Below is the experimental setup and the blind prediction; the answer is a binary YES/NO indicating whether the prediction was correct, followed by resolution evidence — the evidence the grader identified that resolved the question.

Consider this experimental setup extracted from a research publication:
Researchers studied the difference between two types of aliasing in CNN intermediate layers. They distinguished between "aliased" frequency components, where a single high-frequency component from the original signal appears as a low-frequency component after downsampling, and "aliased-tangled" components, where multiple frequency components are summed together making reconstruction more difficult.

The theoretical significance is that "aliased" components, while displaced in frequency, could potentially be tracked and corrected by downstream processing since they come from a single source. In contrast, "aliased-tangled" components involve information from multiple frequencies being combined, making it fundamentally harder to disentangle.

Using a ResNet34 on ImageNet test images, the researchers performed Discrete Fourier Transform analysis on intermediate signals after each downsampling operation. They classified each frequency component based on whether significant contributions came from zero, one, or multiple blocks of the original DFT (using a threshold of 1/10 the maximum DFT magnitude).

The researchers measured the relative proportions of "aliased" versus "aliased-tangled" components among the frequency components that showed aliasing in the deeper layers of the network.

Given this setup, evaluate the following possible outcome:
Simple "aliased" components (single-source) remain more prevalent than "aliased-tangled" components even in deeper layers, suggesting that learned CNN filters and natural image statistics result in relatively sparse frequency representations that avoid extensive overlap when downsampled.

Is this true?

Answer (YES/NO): NO